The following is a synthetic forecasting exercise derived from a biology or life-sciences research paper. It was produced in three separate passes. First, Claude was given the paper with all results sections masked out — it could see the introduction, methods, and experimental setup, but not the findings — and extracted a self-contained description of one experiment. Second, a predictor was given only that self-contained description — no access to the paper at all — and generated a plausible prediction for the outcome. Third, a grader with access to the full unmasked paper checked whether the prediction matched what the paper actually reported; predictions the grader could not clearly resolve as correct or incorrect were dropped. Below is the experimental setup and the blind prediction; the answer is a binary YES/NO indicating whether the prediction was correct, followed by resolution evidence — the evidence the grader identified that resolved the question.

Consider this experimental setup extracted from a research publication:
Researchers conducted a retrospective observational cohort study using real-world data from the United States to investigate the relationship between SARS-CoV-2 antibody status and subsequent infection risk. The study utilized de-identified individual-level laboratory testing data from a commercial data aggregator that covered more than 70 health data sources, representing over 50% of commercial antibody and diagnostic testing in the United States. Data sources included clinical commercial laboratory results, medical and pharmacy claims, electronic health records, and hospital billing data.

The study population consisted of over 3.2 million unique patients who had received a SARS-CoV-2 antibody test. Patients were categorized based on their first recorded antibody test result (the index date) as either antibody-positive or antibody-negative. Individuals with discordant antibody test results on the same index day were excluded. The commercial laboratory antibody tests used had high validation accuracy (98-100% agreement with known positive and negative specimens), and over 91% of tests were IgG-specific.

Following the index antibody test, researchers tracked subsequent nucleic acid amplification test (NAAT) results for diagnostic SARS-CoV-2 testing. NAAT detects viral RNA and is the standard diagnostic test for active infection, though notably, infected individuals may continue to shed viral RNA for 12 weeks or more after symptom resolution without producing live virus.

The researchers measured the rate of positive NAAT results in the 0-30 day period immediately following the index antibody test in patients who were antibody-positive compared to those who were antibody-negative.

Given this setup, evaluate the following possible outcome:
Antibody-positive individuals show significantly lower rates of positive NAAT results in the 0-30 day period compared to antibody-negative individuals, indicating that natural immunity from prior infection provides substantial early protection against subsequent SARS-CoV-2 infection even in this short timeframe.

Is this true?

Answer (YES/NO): NO